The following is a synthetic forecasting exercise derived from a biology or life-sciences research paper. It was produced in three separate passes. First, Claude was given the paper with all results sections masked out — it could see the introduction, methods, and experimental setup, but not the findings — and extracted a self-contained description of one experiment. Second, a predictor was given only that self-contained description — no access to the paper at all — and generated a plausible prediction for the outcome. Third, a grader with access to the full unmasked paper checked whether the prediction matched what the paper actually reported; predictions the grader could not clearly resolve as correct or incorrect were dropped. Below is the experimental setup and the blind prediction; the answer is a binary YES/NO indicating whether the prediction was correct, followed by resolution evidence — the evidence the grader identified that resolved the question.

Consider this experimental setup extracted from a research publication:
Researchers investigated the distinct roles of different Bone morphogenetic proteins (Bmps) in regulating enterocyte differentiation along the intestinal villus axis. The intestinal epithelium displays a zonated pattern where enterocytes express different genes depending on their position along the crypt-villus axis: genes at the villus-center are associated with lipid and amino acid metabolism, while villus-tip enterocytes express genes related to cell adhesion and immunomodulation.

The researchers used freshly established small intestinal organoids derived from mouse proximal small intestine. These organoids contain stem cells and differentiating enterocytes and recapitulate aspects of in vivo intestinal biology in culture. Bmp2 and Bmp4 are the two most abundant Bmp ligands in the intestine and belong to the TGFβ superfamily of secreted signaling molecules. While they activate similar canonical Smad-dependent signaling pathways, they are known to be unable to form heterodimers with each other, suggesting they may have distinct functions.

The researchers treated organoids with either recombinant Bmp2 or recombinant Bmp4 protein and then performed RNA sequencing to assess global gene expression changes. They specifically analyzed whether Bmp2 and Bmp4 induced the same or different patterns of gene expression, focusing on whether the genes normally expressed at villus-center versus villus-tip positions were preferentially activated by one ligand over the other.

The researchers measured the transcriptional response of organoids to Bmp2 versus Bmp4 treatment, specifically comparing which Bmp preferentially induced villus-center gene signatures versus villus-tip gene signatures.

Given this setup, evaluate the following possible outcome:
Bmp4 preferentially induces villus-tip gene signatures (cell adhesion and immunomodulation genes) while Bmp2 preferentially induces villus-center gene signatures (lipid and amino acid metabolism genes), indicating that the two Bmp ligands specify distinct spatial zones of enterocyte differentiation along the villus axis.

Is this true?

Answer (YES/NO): NO